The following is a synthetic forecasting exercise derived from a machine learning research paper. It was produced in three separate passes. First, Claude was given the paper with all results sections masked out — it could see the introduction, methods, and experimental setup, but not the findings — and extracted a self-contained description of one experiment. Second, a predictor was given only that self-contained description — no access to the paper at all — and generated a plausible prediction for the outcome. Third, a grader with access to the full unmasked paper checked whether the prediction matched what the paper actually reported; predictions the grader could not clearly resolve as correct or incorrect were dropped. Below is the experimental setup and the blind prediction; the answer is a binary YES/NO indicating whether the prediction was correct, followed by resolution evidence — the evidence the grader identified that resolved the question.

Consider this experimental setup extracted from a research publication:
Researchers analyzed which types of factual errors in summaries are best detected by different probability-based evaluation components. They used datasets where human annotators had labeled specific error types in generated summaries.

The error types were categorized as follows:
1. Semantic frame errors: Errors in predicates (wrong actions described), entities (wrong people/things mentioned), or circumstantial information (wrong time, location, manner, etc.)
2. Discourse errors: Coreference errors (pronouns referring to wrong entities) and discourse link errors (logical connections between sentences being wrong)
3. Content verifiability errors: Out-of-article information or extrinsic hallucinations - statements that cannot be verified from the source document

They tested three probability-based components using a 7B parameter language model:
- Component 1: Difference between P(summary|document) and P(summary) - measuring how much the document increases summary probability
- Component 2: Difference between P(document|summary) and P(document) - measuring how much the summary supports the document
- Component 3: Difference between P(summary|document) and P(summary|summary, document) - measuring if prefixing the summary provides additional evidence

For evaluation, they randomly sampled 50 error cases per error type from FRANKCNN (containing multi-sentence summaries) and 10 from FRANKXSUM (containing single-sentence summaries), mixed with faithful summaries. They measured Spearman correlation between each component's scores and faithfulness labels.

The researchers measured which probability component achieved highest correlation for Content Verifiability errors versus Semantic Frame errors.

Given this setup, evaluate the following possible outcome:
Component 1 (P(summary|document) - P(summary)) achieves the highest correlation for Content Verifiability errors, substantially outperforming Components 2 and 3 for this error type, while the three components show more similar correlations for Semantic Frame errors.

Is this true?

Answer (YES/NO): NO